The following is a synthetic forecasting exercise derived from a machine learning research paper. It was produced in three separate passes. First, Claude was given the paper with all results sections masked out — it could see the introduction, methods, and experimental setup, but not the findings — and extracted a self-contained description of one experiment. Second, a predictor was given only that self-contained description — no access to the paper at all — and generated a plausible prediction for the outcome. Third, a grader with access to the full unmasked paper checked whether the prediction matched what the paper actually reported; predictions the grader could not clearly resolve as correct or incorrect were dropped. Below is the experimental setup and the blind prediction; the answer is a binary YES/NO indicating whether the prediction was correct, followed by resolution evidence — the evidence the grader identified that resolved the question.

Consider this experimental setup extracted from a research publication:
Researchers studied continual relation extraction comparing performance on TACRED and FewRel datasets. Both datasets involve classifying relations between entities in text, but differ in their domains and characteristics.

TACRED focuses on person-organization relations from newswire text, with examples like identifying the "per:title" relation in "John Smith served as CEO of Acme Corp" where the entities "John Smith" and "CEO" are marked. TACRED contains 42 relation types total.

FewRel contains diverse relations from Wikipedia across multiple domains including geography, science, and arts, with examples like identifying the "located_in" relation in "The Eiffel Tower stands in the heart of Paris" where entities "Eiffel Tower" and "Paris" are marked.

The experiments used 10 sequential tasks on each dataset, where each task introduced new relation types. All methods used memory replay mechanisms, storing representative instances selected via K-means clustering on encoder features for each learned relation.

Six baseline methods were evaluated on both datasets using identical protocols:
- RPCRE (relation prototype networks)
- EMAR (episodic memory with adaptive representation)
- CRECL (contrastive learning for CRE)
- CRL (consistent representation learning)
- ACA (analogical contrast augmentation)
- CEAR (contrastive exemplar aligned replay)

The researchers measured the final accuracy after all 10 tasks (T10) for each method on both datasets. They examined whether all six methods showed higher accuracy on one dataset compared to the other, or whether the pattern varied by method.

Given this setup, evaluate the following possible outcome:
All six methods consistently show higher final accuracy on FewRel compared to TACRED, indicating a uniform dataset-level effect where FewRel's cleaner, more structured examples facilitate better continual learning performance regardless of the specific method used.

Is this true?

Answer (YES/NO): YES